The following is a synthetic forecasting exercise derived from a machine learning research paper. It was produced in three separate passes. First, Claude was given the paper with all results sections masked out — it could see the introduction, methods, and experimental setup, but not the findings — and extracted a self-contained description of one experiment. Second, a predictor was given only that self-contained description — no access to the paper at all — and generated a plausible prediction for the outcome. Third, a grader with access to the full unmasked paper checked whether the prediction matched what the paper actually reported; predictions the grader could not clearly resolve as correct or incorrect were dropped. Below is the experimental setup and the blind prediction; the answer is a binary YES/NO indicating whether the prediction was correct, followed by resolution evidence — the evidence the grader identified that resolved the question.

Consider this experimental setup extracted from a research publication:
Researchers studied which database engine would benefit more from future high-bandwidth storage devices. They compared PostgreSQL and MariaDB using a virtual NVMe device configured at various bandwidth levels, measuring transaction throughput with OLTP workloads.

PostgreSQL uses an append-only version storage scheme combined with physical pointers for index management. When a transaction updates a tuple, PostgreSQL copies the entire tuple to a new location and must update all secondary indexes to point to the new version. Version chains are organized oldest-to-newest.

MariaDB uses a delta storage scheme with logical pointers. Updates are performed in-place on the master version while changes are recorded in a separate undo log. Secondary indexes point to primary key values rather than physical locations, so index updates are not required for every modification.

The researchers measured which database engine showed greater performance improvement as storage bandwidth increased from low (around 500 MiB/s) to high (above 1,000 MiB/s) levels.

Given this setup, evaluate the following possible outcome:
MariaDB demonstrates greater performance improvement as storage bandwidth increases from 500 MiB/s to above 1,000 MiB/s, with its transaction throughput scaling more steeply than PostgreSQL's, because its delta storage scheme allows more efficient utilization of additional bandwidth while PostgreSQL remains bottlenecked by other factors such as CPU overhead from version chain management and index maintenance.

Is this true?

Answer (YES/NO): NO